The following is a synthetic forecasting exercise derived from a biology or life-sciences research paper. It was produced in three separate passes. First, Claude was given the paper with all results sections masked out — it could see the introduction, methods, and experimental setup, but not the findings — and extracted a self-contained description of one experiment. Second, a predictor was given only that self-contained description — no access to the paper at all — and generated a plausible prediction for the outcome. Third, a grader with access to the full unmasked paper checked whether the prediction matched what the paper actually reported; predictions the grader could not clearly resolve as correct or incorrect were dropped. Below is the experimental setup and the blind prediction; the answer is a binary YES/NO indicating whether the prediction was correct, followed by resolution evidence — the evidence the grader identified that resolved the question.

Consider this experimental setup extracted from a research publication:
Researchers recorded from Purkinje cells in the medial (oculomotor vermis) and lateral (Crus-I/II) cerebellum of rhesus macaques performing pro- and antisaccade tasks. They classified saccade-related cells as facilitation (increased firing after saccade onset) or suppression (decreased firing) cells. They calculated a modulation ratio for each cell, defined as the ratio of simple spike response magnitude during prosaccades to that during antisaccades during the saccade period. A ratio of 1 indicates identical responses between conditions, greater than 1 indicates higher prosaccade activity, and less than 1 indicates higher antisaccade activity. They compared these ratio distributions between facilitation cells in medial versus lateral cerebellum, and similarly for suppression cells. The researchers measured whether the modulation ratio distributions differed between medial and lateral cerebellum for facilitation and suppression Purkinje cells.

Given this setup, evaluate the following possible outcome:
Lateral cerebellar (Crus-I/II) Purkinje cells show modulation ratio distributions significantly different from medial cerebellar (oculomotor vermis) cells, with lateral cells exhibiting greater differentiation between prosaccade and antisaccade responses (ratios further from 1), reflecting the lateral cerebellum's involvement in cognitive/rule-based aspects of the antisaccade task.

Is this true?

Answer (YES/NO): NO